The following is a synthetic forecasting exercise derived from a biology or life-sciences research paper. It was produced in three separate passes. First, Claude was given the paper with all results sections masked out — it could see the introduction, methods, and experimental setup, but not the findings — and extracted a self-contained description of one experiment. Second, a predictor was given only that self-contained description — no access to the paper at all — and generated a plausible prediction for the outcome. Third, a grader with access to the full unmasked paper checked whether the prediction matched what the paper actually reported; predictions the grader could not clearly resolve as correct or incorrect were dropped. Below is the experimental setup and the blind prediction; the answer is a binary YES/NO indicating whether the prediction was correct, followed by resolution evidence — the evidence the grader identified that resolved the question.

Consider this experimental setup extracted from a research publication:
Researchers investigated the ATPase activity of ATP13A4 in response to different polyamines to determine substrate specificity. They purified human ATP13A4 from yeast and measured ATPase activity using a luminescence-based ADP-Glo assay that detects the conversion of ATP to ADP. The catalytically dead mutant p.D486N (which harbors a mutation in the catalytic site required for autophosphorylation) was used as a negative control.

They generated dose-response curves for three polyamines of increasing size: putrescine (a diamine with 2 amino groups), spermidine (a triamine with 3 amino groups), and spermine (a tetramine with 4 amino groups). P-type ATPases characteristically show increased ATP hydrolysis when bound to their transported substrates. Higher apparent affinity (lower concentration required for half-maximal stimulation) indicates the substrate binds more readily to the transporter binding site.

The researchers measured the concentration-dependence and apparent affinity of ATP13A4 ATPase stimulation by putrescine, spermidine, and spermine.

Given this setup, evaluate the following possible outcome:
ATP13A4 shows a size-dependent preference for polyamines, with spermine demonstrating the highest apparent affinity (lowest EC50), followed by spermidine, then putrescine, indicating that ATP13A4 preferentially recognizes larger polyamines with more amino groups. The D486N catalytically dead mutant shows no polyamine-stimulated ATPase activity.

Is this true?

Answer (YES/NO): NO